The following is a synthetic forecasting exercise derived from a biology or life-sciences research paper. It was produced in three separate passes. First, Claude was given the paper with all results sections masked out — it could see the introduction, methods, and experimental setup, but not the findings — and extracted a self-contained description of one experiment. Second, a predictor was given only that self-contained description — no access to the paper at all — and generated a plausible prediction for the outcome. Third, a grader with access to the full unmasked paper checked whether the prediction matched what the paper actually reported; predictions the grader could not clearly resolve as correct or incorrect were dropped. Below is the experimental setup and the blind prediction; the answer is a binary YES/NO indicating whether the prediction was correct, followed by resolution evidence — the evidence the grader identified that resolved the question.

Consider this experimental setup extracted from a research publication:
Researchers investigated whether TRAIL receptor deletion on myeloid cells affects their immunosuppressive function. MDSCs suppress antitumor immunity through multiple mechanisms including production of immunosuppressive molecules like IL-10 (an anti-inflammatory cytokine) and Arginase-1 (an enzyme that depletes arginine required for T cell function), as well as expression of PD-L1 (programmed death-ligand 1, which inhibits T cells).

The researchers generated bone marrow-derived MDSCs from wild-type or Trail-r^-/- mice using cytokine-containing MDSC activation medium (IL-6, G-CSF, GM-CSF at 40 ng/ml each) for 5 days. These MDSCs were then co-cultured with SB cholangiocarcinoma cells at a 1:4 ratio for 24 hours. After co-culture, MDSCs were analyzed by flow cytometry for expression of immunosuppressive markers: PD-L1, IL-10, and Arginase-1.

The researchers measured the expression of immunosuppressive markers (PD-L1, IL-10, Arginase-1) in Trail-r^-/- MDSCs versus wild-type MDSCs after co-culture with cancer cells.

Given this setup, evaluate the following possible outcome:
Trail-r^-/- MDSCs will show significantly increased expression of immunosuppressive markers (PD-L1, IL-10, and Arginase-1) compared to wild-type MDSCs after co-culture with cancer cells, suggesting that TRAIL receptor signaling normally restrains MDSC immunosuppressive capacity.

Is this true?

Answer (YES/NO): NO